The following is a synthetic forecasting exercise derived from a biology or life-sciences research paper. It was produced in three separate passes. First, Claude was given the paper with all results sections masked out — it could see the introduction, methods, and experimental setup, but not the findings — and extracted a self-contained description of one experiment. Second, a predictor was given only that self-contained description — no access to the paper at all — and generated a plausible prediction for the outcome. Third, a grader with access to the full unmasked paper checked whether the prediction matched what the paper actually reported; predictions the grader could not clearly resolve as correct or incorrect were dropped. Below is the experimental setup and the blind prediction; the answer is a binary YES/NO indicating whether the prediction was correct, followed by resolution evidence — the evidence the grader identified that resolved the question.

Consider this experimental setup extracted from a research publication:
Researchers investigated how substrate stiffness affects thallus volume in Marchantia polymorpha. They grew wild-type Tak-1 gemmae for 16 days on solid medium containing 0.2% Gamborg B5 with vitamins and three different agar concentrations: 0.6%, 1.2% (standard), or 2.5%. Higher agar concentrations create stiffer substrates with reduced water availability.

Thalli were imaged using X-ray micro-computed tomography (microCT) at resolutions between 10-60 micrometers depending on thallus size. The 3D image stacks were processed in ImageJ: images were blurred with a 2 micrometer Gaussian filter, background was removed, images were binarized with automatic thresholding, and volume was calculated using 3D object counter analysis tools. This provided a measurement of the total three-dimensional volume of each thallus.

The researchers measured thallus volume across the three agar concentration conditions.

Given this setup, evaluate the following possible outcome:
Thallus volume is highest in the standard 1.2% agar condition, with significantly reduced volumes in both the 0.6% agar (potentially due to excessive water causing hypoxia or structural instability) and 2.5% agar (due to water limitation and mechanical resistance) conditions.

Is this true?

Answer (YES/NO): NO